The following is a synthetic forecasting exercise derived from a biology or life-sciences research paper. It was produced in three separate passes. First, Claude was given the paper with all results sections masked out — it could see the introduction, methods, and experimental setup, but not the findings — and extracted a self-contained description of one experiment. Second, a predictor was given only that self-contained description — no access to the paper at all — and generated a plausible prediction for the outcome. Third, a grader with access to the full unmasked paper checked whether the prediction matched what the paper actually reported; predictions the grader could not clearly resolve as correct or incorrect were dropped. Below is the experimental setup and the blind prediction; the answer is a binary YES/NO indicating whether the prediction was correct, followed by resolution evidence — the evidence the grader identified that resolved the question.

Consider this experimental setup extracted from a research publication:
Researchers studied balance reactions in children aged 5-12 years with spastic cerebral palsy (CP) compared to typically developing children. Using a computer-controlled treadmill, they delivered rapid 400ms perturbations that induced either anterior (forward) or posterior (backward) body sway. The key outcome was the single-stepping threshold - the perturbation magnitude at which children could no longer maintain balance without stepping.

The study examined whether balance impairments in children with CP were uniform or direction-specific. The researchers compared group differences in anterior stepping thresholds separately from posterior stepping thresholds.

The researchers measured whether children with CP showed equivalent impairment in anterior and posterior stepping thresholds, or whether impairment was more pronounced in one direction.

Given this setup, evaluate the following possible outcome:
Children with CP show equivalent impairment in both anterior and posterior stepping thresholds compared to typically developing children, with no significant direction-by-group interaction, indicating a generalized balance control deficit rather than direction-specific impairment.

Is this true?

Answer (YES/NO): NO